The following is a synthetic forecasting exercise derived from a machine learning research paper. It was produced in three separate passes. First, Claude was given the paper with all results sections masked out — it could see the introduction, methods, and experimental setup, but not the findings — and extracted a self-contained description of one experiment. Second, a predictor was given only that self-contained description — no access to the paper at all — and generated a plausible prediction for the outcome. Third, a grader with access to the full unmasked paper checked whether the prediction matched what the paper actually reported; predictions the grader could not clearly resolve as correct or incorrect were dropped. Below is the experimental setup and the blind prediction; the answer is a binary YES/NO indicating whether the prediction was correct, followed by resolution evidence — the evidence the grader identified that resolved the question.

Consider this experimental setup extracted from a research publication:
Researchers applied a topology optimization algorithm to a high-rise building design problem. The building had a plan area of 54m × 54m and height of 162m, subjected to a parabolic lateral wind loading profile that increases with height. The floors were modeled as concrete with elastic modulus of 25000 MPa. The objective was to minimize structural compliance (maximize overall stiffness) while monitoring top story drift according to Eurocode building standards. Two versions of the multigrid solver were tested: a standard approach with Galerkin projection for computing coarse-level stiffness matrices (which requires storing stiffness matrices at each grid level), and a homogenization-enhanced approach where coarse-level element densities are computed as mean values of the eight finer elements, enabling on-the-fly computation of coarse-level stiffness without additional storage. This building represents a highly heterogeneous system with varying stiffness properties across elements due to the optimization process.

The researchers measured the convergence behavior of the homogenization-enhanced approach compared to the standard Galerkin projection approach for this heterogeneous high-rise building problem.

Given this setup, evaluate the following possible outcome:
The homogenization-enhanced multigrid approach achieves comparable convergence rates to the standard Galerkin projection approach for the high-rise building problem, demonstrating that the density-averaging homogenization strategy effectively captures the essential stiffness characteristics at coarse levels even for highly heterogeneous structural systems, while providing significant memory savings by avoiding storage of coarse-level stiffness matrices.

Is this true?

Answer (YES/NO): NO